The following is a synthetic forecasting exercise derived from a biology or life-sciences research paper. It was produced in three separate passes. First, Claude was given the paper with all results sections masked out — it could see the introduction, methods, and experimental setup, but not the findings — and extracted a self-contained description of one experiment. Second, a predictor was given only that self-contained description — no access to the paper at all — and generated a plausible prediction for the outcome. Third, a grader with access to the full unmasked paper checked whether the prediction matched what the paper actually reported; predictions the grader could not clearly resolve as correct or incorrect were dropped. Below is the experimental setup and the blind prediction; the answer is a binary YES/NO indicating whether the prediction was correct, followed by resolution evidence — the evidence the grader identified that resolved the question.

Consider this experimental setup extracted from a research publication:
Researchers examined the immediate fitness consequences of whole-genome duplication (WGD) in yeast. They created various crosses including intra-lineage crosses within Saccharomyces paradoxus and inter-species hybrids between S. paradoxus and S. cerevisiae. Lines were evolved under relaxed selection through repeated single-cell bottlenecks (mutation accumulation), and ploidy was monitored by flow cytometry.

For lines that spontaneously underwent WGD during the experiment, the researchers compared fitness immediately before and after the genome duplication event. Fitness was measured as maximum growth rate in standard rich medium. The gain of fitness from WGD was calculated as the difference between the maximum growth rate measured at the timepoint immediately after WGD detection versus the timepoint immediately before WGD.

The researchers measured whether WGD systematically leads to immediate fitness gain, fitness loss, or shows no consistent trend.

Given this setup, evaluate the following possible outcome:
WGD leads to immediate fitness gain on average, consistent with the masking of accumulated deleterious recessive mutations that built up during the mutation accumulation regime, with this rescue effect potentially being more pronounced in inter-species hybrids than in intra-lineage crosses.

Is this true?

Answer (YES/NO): NO